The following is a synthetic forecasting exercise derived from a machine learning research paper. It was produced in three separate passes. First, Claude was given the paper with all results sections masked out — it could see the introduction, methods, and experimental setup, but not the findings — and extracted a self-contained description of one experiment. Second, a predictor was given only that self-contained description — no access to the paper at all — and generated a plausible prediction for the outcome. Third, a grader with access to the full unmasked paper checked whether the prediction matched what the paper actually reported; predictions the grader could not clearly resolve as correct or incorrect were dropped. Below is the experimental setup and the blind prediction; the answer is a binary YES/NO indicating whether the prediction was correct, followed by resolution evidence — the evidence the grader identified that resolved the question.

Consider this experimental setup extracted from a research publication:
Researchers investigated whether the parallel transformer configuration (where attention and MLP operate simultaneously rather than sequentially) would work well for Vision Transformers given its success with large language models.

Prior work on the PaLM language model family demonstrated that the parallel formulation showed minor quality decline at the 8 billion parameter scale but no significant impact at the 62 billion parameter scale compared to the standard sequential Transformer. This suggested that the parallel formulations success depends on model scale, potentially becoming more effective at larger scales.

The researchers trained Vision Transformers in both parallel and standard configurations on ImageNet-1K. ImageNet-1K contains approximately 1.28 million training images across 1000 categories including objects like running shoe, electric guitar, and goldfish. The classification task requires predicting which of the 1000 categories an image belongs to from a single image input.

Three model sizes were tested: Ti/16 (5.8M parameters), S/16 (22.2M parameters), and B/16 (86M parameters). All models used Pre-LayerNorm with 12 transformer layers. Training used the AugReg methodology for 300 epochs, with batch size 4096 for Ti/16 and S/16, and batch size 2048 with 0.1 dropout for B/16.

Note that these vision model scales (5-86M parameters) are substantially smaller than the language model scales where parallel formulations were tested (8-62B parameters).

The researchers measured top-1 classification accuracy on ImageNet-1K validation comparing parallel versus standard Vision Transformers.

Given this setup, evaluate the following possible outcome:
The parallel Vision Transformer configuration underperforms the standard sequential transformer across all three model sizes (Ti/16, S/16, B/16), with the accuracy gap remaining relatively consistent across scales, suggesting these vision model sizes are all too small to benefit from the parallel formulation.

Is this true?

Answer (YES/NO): NO